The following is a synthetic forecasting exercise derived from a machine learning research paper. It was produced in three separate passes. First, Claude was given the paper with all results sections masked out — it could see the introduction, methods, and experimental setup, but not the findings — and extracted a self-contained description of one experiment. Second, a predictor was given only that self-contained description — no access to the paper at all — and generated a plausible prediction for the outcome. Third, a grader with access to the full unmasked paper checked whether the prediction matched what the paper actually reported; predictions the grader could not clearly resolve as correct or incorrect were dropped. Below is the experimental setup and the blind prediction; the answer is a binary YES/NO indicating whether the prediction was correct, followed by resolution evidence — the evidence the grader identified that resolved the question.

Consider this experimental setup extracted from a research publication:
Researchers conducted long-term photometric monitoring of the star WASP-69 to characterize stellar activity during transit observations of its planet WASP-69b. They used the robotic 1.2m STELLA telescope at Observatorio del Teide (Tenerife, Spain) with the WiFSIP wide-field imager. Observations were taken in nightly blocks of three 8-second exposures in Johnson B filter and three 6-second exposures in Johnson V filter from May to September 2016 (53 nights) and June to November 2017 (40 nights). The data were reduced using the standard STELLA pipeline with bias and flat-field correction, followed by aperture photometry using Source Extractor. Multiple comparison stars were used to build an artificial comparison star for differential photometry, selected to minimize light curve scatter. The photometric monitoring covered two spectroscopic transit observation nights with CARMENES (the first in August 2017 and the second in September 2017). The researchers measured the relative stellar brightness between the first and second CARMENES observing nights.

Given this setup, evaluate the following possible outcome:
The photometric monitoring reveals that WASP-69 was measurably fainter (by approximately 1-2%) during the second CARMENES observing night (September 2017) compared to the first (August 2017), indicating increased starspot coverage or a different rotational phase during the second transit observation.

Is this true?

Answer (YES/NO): YES